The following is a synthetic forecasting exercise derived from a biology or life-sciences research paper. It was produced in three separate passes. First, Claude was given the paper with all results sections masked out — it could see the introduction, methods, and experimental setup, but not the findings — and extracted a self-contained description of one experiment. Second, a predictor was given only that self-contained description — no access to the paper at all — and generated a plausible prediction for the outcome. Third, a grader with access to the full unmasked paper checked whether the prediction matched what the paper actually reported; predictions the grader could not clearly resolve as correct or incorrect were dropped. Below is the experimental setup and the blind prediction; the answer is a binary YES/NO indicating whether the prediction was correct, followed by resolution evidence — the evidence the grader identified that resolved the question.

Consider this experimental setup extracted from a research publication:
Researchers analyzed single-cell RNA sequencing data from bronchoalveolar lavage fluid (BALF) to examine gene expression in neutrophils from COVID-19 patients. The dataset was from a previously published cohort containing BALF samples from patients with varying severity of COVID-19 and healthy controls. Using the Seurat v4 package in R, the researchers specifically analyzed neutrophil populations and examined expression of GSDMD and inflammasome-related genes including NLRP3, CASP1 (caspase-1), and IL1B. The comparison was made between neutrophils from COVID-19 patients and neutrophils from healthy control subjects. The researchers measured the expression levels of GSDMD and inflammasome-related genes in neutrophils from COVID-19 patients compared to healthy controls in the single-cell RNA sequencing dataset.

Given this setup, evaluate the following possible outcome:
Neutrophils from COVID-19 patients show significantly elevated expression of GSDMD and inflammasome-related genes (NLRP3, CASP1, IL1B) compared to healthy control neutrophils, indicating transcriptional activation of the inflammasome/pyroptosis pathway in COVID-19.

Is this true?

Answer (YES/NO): NO